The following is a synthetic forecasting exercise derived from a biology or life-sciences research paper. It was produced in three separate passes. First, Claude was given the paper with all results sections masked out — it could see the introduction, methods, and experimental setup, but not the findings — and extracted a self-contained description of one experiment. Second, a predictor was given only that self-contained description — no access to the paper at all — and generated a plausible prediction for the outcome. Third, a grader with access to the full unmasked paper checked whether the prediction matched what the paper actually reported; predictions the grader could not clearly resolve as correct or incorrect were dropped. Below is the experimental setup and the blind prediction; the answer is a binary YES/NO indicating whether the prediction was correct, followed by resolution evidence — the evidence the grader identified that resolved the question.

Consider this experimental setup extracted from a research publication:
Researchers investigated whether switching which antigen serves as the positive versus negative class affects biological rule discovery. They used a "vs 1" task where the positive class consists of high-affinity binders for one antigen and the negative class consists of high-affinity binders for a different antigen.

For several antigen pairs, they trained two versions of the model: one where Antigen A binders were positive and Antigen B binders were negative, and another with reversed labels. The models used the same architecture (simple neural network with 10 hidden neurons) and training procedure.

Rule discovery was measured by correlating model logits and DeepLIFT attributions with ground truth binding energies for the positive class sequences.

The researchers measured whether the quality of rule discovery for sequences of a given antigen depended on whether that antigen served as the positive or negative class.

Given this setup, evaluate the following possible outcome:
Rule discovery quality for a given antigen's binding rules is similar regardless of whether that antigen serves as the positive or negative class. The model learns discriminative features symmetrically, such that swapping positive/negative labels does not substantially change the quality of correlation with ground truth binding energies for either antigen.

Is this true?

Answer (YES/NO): NO